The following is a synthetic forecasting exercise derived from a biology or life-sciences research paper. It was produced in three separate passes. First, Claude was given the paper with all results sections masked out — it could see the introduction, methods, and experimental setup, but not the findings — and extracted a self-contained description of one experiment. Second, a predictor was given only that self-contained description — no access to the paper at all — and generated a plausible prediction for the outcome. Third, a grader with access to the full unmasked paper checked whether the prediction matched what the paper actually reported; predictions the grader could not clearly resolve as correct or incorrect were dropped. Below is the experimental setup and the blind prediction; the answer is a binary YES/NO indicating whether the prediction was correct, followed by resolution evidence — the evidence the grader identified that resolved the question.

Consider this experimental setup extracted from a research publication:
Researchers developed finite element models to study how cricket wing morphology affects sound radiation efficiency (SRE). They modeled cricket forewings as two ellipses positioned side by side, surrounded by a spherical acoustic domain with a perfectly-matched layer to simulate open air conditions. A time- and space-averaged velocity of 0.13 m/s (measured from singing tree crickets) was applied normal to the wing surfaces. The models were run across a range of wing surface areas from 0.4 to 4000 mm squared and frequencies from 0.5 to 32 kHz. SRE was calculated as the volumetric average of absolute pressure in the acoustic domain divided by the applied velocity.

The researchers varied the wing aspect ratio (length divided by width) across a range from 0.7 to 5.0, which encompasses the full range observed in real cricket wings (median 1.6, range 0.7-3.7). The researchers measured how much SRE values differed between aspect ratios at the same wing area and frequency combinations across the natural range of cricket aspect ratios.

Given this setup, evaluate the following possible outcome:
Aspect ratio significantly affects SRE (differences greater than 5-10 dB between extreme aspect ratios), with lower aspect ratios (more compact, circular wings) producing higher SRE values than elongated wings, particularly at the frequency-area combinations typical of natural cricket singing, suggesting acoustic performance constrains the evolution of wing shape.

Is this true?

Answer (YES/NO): NO